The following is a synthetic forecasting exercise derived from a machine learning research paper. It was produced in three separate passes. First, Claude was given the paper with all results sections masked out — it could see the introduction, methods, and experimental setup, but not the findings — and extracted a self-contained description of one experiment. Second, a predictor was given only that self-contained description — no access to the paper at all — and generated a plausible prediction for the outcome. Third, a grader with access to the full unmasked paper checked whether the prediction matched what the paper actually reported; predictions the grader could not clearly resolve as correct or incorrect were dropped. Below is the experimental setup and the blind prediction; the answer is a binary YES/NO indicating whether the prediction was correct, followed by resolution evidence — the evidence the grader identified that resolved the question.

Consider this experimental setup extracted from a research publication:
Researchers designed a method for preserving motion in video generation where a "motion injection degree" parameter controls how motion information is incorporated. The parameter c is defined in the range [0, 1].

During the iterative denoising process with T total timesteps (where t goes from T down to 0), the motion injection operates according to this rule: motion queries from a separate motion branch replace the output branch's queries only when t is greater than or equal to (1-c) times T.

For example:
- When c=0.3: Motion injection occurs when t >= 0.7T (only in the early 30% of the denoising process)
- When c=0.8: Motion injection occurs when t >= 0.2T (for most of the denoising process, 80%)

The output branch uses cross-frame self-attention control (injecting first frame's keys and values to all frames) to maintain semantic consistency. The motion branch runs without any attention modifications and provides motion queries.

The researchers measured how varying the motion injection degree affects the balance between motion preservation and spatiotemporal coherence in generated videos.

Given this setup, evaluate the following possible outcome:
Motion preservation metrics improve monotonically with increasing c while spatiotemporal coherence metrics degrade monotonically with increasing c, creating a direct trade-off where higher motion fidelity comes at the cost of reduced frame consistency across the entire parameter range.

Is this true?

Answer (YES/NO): NO